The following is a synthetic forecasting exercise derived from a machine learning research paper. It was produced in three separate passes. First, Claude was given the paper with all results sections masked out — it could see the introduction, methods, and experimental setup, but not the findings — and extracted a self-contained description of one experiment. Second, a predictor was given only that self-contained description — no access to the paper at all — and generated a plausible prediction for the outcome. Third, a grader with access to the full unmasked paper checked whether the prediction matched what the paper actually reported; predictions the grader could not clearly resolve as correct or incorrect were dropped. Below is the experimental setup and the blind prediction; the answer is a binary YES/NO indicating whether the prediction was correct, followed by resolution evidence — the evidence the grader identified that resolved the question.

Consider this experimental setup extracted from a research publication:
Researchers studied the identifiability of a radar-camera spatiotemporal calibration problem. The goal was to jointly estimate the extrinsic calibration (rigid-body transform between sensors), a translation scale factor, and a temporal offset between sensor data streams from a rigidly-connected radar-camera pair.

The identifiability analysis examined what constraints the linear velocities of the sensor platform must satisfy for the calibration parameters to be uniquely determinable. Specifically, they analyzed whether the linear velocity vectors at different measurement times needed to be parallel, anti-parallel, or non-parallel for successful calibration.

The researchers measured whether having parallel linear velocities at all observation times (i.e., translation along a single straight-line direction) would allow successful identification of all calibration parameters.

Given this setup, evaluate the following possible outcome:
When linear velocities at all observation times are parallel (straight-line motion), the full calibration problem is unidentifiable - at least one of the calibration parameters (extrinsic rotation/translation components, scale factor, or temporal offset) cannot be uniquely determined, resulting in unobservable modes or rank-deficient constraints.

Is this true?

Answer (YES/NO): YES